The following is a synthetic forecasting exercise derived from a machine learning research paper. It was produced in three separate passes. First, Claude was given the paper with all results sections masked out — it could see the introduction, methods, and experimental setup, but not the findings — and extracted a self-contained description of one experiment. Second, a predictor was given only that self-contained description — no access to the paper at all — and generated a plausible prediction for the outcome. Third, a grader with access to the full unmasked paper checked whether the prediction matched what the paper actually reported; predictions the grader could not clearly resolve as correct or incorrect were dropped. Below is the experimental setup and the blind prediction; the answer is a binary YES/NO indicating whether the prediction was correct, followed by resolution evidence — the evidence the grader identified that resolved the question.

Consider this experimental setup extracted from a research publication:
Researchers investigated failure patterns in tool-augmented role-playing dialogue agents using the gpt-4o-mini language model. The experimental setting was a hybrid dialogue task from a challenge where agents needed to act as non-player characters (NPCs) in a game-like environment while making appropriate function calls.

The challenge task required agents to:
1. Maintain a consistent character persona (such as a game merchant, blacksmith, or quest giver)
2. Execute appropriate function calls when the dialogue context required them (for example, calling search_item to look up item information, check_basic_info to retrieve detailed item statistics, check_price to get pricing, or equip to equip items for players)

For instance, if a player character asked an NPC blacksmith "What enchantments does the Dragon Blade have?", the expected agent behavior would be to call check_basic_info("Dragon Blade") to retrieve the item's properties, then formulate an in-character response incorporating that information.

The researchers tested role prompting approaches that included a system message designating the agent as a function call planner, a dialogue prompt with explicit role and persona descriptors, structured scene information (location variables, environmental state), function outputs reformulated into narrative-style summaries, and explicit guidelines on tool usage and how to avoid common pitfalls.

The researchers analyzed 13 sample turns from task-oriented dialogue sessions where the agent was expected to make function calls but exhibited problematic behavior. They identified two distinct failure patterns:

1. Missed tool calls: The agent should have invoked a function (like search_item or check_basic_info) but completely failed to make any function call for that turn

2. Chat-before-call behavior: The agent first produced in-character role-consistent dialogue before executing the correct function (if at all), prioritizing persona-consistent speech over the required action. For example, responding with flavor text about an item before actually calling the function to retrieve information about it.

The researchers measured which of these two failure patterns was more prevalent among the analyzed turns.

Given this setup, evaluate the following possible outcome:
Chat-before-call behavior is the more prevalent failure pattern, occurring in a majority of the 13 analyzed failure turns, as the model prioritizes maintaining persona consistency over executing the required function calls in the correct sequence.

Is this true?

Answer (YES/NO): NO